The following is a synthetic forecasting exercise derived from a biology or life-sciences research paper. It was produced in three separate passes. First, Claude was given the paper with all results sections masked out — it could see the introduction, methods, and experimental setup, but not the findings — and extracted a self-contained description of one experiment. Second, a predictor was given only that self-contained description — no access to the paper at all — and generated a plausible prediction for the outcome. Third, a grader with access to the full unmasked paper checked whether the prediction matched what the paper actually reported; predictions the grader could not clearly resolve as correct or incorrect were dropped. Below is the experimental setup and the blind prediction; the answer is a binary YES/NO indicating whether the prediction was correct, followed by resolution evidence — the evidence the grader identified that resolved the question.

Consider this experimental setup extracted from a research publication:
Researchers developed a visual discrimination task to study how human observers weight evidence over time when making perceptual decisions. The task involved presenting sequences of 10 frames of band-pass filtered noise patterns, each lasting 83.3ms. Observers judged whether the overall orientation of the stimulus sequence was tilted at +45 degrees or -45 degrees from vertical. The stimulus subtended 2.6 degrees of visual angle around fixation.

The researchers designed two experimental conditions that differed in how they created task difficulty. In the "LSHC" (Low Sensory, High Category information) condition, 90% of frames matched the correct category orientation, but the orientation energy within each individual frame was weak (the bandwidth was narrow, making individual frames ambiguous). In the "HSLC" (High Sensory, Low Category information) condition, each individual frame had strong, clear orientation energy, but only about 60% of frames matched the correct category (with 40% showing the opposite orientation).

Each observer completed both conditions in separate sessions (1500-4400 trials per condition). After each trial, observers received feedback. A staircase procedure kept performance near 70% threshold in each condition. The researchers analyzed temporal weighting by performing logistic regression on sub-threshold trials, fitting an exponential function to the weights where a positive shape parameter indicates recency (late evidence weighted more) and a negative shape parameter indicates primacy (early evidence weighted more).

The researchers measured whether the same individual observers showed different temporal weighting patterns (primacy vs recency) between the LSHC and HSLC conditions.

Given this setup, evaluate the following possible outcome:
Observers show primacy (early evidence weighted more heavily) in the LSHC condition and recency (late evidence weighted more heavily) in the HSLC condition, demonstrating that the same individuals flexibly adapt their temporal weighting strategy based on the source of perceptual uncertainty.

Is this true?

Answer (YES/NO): YES